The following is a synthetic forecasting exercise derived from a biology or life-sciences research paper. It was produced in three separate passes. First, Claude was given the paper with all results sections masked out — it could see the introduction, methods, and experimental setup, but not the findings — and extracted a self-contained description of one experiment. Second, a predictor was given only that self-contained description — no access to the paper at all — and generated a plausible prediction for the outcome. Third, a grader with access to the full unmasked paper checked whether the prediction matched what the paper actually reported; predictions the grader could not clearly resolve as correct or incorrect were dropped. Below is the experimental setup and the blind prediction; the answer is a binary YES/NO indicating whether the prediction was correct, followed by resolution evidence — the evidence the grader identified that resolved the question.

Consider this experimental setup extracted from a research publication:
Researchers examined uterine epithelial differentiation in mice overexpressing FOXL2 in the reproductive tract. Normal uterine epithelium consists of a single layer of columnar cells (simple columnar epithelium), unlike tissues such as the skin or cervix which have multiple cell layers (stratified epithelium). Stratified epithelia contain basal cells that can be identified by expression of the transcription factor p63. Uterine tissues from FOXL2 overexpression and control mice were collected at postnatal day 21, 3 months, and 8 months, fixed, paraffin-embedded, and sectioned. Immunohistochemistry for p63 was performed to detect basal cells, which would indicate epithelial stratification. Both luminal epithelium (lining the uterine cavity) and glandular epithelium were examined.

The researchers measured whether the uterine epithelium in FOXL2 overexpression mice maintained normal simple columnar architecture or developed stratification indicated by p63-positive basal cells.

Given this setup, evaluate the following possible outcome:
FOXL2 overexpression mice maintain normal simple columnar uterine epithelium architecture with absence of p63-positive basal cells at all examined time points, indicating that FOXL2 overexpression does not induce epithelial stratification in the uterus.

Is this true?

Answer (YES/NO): NO